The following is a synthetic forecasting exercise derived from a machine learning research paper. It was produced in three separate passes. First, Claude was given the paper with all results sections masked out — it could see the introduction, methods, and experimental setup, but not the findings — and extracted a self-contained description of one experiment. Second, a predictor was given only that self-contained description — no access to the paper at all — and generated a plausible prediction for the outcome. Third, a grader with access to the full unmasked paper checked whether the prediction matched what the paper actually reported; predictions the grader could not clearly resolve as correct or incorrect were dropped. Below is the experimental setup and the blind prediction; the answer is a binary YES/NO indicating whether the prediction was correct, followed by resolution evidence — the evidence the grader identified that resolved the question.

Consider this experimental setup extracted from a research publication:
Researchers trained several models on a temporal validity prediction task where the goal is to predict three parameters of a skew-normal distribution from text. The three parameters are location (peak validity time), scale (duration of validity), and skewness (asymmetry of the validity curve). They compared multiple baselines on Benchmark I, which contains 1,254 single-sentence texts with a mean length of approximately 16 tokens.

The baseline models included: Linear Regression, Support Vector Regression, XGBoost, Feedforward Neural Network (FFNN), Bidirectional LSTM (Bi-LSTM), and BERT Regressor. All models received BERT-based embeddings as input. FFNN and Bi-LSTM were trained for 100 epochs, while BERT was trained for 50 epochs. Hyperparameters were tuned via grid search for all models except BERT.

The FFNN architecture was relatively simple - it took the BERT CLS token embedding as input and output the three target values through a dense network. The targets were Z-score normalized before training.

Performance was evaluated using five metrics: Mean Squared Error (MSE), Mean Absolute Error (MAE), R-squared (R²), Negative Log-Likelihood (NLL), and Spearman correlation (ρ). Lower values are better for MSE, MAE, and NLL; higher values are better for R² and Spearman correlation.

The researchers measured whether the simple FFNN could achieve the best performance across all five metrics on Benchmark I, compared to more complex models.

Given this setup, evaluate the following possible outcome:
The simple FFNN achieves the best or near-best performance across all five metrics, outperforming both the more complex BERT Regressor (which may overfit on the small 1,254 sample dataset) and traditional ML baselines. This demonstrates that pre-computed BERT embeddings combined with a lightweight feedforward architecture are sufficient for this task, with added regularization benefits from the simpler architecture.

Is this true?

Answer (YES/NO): YES